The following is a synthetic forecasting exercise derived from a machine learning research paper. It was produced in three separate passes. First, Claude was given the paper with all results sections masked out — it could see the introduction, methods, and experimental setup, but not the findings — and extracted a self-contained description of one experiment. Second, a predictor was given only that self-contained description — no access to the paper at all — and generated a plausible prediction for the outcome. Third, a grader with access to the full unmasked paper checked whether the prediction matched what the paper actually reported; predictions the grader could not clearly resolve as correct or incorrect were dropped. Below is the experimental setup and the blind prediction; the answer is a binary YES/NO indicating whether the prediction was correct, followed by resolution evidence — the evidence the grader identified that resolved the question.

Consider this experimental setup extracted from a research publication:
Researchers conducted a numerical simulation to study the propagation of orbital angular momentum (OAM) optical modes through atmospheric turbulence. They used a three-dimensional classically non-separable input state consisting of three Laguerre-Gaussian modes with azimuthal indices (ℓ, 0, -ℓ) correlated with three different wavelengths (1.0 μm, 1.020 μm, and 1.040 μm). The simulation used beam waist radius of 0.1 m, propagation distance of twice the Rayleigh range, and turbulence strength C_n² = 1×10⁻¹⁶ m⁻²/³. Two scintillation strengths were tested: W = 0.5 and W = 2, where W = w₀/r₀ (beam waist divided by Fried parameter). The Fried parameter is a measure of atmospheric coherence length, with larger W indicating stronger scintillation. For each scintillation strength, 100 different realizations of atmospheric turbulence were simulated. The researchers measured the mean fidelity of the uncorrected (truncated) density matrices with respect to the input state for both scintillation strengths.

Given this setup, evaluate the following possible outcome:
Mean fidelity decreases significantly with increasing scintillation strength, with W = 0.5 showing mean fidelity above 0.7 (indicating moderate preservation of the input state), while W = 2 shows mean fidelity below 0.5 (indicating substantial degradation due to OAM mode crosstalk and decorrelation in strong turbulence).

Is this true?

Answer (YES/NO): NO